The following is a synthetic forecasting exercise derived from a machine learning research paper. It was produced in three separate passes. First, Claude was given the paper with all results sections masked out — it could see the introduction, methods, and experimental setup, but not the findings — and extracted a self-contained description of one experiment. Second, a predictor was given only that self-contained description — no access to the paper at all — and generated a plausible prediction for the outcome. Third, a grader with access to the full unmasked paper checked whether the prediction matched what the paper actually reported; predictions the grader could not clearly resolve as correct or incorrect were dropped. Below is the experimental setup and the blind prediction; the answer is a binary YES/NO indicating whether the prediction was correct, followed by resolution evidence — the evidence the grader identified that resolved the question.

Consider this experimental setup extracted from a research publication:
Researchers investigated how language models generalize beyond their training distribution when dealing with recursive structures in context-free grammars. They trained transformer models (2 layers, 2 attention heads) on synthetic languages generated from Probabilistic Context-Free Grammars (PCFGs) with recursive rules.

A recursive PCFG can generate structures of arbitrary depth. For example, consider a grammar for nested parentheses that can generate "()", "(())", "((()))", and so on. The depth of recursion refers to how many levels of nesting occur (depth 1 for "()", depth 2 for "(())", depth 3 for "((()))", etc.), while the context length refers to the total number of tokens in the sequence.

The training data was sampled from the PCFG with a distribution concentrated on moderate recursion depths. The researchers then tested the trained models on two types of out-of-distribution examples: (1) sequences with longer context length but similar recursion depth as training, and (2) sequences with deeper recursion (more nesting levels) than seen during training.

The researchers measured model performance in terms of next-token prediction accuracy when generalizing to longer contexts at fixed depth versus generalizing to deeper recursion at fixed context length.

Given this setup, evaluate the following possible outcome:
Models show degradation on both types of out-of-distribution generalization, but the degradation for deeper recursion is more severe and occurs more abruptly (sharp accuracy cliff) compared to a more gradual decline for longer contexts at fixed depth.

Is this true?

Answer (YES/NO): NO